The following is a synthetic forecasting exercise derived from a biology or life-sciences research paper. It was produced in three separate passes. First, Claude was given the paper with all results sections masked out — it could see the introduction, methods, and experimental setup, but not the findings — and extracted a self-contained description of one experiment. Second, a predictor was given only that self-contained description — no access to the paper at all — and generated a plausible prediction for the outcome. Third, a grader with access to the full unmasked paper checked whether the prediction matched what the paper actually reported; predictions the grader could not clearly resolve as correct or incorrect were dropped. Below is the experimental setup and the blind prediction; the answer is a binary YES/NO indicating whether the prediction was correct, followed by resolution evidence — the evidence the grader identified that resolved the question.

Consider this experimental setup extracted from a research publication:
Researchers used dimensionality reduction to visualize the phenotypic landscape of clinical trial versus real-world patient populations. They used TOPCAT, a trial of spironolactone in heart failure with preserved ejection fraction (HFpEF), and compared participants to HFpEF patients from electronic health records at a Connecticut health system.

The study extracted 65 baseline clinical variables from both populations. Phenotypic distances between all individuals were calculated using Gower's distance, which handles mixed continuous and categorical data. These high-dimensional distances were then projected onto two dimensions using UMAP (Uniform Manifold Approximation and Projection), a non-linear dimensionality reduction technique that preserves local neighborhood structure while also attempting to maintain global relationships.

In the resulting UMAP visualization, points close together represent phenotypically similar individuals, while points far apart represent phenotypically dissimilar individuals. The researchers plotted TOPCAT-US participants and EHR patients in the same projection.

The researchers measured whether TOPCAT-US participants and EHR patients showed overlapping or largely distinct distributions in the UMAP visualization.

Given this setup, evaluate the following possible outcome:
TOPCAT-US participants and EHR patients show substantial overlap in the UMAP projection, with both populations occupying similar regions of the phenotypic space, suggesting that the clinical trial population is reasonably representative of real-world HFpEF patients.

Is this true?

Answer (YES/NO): YES